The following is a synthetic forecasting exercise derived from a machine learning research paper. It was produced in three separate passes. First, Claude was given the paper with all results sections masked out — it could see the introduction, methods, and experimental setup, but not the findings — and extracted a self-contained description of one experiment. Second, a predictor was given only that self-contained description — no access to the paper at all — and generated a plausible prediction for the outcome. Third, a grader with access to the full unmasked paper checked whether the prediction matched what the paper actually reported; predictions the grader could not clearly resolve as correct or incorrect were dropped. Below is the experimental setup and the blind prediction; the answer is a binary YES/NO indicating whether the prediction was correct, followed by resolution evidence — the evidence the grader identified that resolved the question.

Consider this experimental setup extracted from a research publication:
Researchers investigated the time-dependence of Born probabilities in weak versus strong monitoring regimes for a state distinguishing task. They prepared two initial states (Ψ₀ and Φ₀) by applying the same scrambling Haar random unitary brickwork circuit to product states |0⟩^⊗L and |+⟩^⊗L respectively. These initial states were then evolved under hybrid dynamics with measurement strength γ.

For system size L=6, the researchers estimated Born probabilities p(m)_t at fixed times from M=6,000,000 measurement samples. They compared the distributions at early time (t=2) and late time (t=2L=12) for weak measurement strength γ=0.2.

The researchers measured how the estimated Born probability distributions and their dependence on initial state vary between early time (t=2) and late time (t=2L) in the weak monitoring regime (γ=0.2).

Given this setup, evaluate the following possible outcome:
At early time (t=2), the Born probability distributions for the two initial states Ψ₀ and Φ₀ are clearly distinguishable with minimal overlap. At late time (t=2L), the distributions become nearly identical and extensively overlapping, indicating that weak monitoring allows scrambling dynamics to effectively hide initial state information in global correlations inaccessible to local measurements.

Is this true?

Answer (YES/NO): NO